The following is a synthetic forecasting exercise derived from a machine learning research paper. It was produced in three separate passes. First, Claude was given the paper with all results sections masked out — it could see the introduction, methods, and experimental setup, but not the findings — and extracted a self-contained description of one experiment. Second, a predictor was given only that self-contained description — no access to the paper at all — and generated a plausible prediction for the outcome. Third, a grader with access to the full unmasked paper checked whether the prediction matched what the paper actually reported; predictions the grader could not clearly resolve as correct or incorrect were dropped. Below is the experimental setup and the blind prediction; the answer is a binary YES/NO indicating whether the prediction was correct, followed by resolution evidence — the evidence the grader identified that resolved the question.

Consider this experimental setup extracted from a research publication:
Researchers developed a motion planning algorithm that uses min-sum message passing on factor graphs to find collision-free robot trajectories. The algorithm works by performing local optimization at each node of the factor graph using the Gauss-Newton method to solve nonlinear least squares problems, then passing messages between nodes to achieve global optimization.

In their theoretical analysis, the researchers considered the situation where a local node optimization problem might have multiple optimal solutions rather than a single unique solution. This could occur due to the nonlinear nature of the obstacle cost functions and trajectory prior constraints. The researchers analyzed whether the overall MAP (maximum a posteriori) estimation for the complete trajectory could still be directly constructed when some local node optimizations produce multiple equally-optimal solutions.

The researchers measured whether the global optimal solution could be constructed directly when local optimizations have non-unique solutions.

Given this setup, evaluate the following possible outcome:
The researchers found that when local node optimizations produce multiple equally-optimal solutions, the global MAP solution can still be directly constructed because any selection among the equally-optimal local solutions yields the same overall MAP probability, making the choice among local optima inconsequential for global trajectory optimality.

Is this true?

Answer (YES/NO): NO